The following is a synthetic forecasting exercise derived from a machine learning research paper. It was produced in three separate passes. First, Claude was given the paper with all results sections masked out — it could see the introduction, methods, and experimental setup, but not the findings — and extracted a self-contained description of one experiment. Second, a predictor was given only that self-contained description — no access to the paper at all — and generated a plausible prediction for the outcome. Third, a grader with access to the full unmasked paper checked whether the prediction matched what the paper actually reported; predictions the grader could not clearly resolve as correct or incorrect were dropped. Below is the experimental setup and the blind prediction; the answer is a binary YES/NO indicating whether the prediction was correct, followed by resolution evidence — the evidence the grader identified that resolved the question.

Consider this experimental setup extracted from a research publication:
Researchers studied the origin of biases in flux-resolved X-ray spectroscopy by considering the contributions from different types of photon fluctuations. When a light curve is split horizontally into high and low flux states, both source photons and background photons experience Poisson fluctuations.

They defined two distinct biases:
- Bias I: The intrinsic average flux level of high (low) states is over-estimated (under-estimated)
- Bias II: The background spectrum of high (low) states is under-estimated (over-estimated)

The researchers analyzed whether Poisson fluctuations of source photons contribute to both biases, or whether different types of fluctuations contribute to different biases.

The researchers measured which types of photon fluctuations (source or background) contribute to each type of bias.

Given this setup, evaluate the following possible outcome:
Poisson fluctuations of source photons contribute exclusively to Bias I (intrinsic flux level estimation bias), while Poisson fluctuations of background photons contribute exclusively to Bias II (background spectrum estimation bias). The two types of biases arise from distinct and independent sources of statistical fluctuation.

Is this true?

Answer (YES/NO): YES